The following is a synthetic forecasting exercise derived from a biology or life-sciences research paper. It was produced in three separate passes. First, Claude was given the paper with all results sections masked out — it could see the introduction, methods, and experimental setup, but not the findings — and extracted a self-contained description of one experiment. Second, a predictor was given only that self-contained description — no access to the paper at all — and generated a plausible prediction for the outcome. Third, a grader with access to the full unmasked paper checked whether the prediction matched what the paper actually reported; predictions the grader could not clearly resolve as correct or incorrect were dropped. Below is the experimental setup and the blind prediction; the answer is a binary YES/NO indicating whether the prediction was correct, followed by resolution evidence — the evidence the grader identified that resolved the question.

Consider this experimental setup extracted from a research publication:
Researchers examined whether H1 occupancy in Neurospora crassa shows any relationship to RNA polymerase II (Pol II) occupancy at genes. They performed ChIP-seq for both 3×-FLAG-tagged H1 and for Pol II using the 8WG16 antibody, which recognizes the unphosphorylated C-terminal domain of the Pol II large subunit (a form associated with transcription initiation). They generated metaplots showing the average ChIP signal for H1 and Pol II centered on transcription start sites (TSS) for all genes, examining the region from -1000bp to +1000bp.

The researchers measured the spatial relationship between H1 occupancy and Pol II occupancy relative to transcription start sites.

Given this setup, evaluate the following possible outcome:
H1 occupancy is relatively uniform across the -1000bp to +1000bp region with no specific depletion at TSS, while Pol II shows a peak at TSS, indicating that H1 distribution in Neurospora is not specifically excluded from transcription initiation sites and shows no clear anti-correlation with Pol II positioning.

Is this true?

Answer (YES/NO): NO